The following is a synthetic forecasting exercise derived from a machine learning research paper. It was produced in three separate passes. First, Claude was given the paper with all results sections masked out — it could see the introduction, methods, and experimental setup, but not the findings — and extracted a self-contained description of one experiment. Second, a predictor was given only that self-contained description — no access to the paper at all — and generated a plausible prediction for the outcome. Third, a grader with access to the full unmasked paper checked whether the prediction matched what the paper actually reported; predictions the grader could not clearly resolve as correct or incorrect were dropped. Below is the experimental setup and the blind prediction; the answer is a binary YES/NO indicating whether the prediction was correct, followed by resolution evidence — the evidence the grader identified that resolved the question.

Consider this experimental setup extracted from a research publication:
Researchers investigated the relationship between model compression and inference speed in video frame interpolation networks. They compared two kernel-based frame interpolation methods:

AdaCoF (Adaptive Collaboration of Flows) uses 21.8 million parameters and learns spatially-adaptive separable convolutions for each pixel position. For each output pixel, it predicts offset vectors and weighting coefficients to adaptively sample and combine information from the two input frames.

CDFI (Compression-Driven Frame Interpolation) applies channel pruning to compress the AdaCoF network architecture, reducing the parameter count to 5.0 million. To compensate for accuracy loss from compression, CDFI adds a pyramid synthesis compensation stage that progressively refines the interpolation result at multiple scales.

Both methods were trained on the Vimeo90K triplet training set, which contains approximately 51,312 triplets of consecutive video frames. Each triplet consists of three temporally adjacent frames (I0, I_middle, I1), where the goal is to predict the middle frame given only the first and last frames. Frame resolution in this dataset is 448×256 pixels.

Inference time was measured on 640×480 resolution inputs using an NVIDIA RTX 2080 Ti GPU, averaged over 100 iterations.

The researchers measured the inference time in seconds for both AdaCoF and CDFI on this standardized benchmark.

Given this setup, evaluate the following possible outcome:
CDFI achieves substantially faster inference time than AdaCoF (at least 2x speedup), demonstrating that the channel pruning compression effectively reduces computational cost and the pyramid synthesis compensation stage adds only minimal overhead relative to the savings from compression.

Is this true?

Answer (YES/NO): NO